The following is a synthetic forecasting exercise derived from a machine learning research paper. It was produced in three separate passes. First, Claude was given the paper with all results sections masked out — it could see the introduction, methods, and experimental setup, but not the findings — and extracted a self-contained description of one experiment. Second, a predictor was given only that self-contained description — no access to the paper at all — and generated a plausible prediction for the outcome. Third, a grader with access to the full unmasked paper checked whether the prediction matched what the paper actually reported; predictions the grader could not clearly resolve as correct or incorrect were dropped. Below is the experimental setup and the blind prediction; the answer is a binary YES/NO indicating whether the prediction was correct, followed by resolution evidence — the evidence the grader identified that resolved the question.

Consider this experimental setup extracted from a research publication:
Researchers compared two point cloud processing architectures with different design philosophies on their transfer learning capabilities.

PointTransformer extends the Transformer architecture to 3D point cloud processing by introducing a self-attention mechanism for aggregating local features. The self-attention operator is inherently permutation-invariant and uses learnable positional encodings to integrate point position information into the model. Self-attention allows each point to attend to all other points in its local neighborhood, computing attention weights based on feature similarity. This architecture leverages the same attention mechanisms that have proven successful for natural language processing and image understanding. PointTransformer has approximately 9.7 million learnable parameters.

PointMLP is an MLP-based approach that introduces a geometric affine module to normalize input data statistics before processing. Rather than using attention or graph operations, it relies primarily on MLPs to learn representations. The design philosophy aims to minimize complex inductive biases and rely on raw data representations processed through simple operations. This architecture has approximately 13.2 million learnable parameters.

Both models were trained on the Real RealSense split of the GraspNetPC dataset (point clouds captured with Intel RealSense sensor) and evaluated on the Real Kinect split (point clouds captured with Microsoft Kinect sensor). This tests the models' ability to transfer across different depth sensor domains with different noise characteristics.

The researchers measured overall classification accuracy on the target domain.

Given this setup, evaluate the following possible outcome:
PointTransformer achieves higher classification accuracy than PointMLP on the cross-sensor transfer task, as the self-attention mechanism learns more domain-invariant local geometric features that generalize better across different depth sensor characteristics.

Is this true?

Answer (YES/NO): NO